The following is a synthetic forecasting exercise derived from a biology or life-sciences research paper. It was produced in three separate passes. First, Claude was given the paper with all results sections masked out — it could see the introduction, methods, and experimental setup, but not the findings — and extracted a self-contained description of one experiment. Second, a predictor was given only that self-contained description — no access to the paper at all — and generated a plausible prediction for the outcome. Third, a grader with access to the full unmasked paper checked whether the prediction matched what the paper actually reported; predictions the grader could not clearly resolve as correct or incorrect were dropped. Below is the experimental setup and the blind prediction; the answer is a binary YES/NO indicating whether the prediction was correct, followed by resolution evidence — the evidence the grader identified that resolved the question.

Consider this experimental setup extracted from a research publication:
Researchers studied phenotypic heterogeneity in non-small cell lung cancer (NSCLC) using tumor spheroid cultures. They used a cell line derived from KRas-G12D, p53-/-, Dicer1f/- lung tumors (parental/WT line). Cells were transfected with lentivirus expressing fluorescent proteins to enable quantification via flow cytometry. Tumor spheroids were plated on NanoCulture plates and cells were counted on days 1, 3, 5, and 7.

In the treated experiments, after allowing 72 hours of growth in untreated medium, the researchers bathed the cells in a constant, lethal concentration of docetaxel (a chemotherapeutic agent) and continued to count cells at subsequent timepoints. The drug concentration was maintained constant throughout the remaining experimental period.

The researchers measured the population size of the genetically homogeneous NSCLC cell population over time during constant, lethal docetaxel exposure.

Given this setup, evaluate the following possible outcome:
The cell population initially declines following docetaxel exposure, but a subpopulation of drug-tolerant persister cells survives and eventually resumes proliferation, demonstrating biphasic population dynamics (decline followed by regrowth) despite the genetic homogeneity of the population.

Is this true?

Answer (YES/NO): YES